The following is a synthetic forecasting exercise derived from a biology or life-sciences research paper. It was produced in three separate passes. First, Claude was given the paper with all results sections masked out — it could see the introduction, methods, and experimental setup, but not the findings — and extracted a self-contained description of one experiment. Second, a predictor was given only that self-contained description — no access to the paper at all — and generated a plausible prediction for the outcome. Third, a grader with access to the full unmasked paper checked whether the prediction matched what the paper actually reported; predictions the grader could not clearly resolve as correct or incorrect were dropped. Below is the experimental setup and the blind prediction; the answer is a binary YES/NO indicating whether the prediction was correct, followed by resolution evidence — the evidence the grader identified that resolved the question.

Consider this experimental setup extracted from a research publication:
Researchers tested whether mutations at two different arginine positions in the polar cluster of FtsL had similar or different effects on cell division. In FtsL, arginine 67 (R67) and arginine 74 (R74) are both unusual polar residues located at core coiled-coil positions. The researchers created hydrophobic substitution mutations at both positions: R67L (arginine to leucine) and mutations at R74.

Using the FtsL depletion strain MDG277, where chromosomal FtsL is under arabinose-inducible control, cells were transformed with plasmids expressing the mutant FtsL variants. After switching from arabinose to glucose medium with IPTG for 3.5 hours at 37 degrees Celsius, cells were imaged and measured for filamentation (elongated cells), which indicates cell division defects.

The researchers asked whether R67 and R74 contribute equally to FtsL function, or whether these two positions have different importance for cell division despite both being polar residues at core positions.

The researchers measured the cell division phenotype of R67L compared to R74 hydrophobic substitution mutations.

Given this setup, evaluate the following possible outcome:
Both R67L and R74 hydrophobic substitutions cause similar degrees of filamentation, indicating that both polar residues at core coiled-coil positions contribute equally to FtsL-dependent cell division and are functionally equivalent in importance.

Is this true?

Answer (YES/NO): NO